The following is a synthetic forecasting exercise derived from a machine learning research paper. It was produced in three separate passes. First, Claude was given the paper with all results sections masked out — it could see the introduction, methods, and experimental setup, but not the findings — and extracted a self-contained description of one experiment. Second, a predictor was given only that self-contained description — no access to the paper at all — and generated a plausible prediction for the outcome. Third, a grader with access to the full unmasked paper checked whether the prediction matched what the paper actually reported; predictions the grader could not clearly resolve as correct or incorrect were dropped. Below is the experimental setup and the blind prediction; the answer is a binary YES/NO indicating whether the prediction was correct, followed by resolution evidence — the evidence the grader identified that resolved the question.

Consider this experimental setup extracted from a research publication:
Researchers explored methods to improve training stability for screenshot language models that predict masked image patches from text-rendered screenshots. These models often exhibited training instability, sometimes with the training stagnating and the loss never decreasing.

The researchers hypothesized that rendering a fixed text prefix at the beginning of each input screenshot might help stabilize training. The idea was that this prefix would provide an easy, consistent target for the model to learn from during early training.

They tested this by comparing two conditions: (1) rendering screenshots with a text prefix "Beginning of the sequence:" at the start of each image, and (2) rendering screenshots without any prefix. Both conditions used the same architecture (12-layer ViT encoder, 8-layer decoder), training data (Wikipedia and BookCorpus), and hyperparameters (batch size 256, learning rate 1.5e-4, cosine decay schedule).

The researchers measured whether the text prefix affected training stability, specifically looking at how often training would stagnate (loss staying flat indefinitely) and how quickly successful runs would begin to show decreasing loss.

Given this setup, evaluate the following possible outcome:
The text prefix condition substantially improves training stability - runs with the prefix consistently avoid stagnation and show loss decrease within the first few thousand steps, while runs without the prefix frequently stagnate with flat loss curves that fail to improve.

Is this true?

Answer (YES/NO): NO